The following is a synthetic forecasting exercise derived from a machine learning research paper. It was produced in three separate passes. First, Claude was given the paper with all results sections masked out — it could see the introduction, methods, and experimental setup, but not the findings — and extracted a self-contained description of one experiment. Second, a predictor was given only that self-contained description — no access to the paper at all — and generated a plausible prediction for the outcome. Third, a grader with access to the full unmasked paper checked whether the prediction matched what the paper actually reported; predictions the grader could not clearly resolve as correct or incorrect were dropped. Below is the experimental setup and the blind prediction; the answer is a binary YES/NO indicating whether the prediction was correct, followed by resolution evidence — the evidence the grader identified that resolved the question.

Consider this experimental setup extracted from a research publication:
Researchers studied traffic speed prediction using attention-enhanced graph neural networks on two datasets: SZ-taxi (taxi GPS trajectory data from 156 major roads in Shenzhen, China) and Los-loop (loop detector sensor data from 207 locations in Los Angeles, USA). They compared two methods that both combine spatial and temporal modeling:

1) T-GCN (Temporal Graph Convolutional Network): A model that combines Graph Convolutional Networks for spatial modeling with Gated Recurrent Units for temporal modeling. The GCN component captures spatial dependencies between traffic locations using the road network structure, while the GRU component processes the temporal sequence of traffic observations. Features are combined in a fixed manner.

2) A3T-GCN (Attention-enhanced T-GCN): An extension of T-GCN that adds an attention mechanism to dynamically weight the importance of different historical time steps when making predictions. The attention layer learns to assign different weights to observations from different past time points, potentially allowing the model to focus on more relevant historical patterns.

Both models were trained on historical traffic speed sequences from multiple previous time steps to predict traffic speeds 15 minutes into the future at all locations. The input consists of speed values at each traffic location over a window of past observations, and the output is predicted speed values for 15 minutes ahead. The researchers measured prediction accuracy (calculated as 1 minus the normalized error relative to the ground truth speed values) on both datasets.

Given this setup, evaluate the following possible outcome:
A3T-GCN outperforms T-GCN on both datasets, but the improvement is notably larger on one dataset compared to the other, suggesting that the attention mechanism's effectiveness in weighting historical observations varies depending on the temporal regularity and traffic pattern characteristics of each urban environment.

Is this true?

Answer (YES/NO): NO